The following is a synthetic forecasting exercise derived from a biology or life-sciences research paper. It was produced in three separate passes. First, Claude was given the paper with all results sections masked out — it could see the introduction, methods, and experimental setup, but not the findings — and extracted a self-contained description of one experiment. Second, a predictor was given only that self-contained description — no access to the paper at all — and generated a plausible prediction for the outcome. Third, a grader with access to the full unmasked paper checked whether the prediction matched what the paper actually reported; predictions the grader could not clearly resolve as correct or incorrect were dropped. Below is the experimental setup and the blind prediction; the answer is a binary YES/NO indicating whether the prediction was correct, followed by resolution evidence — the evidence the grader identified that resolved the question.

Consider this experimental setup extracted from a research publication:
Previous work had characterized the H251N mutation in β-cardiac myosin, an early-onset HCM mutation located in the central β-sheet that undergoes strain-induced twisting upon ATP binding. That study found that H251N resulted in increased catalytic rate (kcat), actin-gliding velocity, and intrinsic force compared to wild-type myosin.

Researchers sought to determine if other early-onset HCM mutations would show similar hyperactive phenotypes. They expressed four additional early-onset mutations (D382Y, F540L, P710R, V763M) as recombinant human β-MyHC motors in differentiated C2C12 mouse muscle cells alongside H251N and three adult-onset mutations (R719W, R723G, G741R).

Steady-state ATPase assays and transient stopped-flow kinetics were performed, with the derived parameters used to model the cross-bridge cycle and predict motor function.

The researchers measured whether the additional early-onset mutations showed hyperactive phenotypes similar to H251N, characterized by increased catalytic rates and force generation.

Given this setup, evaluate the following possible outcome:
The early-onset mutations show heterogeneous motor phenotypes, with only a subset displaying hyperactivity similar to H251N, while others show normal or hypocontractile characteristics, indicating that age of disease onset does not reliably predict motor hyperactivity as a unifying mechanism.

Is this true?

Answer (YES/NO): YES